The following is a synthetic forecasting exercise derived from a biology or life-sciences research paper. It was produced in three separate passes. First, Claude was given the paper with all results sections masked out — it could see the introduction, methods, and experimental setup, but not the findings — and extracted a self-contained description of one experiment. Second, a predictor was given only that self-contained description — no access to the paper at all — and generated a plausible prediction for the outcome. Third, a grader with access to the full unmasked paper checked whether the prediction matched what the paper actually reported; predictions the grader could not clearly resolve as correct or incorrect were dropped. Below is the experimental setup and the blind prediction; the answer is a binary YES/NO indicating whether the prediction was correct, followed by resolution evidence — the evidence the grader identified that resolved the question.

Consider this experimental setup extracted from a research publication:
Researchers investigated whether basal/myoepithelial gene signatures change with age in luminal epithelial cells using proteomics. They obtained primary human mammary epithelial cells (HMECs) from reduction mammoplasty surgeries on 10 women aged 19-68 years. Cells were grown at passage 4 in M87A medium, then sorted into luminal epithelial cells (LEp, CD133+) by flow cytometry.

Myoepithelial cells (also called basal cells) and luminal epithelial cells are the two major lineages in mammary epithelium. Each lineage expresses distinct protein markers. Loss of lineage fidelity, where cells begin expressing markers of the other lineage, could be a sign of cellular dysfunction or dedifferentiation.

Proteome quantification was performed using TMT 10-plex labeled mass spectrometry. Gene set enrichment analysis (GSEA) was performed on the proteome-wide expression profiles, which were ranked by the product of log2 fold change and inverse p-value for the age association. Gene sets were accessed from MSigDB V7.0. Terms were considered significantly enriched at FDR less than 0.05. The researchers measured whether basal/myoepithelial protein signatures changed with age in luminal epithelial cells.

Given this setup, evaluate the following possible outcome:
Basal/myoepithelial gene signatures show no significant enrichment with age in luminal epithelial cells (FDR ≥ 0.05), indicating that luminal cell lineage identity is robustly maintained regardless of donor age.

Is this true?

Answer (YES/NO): NO